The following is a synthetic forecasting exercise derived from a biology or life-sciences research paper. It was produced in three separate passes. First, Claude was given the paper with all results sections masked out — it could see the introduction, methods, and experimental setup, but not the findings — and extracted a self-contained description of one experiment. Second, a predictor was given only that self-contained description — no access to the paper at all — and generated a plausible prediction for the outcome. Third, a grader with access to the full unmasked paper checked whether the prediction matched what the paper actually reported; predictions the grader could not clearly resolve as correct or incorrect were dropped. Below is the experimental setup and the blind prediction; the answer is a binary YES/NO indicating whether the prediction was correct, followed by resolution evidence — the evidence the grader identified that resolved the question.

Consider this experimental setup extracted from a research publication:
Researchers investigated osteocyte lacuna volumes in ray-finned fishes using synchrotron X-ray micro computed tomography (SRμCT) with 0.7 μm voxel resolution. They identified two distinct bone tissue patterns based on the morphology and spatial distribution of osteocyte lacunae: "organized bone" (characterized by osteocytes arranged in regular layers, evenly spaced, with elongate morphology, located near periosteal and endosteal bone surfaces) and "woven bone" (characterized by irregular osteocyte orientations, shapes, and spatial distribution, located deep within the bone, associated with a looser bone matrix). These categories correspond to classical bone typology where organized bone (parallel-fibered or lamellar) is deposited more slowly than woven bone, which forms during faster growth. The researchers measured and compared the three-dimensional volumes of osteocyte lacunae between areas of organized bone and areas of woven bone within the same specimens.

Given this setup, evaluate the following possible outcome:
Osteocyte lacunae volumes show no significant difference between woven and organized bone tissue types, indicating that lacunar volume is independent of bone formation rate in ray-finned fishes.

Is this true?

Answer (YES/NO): NO